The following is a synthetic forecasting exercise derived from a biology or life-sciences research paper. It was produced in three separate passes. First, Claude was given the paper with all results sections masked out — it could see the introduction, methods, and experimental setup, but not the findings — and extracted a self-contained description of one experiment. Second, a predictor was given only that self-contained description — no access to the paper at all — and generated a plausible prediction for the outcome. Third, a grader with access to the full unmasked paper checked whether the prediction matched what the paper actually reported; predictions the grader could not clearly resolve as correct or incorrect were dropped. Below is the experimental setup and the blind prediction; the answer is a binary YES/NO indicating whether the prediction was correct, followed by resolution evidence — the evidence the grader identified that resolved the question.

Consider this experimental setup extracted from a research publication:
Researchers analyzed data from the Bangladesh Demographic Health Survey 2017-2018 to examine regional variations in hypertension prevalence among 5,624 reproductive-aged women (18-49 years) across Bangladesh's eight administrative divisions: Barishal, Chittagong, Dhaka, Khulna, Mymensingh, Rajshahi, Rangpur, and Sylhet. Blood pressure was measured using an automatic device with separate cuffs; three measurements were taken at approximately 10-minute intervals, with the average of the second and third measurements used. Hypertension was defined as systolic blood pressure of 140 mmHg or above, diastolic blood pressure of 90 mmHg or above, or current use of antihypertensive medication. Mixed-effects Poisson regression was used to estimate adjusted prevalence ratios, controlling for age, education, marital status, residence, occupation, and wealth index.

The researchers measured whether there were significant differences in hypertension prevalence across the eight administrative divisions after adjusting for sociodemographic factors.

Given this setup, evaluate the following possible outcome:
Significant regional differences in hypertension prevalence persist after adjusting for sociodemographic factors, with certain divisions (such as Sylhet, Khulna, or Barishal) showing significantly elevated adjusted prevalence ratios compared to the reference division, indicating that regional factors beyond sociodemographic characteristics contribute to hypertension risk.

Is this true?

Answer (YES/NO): NO